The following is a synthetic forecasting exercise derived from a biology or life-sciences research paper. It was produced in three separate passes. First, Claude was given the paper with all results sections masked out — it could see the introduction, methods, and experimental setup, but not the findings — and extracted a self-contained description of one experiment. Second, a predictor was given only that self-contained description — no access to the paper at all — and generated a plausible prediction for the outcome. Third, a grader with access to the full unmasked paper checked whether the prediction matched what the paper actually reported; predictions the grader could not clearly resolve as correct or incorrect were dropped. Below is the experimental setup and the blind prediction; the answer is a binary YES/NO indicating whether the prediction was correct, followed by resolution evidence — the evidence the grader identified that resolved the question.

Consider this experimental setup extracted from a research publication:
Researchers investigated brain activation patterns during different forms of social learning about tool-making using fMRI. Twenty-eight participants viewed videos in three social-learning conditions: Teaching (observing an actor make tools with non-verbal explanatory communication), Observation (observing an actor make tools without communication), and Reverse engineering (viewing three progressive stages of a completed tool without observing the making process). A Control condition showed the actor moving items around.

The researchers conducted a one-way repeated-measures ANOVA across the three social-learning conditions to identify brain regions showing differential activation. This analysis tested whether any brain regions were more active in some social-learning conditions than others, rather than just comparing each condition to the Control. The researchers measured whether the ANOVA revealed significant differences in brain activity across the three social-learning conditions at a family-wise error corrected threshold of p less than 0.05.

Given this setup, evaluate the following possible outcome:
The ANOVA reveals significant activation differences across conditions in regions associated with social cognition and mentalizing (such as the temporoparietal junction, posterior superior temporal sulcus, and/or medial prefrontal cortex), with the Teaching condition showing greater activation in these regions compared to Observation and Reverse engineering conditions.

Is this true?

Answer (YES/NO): NO